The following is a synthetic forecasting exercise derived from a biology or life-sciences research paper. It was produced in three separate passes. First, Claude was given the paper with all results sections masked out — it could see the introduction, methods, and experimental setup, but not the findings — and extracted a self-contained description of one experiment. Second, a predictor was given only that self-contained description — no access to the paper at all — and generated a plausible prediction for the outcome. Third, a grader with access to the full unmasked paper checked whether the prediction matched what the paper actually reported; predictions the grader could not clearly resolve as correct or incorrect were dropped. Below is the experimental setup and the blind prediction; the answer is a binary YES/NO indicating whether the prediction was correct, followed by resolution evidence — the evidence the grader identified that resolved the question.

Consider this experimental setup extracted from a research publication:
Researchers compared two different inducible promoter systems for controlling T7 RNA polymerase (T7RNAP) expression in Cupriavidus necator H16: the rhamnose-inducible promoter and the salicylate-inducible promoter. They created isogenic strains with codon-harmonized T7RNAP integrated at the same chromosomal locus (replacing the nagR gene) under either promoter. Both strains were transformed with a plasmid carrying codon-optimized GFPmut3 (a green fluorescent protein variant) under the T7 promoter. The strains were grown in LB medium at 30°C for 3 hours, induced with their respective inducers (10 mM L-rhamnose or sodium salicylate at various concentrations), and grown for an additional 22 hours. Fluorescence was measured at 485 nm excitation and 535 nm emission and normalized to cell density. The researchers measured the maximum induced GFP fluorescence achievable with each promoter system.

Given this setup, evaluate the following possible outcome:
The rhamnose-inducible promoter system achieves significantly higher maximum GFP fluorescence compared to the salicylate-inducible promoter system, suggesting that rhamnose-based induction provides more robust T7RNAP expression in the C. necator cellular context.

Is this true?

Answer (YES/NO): YES